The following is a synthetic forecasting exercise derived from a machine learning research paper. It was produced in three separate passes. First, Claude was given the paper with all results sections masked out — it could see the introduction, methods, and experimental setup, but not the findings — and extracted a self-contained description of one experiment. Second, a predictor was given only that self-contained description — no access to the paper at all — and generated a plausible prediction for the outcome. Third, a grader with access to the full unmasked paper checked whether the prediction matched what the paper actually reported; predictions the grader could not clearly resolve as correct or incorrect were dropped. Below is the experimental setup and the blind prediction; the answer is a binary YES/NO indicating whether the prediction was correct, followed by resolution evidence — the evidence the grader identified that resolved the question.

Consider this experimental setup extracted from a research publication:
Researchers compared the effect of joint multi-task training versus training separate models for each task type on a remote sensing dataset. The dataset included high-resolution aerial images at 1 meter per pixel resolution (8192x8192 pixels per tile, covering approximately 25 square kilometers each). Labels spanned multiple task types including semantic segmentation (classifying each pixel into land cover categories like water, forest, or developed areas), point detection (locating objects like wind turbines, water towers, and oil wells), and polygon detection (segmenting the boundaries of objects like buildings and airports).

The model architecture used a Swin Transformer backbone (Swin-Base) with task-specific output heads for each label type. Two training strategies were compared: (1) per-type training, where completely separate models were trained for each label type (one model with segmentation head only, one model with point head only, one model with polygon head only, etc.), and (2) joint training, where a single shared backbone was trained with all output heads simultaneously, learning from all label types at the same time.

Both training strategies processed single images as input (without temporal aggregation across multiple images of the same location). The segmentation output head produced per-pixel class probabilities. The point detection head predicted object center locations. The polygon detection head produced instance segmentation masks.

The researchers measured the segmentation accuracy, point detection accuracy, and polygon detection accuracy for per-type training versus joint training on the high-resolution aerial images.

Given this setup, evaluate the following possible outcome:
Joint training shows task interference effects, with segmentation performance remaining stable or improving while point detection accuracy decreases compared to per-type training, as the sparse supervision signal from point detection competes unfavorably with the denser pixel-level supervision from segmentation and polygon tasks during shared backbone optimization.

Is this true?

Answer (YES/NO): NO